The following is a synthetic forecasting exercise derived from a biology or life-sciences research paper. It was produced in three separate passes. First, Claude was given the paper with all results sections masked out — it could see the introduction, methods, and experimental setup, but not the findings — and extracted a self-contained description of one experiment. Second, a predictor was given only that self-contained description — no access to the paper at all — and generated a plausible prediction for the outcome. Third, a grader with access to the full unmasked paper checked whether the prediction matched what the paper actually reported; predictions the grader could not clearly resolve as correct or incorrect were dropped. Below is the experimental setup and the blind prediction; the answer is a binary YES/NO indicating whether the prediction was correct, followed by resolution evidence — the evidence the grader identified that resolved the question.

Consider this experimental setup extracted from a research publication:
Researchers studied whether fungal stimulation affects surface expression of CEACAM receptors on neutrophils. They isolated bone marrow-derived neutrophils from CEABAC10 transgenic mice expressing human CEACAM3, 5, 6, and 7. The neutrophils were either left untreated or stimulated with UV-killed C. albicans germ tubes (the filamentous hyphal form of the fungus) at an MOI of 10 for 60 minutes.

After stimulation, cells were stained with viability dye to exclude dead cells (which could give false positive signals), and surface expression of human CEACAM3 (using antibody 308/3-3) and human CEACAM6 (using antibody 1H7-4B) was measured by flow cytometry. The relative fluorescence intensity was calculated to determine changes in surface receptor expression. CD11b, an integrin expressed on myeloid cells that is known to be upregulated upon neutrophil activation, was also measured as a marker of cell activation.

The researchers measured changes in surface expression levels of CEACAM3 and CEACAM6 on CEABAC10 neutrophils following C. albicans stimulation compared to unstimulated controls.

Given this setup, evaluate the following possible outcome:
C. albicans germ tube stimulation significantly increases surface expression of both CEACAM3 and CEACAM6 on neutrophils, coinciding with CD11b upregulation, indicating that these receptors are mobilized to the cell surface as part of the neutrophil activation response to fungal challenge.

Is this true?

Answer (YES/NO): YES